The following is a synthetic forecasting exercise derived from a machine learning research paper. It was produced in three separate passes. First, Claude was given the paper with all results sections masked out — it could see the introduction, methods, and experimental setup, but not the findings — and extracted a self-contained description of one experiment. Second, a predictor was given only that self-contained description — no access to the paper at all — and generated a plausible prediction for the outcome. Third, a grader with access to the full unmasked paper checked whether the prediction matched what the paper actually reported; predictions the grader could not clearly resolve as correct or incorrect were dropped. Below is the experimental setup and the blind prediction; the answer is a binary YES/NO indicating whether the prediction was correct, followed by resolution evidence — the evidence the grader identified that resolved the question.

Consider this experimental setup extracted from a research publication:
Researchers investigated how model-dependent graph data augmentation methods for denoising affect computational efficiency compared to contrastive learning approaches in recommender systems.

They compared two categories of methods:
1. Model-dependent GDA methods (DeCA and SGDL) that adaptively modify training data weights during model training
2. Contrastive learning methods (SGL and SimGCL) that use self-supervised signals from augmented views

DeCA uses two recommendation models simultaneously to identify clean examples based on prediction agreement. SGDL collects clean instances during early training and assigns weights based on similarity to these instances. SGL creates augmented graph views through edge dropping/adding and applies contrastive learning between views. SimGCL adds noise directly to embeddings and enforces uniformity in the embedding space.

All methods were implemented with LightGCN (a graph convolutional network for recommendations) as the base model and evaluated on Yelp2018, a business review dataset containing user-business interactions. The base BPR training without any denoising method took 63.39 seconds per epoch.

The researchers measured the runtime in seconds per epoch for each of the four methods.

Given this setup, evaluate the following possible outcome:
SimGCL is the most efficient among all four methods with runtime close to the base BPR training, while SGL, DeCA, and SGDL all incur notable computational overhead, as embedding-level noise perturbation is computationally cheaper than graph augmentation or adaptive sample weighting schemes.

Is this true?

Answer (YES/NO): NO